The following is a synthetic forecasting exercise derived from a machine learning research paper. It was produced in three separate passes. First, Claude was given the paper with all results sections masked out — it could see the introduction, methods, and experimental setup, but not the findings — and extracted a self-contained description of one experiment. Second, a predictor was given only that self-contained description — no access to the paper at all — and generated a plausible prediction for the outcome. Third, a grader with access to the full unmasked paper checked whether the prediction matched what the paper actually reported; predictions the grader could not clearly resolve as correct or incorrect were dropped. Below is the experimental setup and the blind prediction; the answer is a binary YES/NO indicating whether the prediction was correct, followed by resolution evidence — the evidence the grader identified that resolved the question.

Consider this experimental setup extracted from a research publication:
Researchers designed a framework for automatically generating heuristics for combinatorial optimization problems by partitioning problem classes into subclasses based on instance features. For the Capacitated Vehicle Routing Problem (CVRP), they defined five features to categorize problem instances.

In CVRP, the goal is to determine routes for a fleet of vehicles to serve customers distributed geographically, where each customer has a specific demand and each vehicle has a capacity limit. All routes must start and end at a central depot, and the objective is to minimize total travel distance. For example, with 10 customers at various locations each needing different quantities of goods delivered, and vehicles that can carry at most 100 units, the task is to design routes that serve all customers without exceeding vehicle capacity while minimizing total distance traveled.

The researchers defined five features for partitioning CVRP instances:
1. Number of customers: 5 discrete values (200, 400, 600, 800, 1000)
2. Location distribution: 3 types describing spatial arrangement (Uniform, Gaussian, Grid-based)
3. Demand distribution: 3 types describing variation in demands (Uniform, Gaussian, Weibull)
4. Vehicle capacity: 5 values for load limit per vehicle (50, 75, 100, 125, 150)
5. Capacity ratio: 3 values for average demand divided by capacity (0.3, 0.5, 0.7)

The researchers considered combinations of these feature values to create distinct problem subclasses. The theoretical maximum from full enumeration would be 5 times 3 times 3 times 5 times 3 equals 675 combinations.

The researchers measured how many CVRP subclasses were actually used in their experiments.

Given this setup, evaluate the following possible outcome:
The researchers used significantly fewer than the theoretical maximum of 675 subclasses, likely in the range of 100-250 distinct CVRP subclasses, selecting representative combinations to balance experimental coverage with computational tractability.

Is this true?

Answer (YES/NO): NO